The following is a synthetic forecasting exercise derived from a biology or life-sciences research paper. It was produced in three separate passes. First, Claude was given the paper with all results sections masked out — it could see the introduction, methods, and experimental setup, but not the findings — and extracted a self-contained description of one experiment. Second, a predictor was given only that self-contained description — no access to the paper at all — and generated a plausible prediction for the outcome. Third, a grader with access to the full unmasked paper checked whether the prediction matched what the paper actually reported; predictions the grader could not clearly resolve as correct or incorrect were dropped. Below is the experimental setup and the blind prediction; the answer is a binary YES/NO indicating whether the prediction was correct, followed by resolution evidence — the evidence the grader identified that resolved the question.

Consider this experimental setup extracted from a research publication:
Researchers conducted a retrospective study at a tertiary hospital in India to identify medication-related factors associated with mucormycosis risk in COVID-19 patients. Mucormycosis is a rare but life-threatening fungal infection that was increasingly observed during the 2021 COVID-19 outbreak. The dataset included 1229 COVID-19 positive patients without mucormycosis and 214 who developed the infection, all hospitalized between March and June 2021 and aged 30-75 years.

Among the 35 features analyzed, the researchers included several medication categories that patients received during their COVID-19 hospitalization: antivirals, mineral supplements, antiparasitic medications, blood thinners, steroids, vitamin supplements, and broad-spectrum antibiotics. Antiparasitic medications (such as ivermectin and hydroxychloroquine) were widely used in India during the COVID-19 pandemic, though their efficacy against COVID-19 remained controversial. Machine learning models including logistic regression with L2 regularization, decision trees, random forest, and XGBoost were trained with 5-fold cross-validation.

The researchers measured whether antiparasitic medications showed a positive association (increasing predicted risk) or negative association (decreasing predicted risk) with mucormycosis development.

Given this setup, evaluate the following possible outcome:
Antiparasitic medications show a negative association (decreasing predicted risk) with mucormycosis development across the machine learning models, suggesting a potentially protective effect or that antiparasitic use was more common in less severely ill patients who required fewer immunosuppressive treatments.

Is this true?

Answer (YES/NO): YES